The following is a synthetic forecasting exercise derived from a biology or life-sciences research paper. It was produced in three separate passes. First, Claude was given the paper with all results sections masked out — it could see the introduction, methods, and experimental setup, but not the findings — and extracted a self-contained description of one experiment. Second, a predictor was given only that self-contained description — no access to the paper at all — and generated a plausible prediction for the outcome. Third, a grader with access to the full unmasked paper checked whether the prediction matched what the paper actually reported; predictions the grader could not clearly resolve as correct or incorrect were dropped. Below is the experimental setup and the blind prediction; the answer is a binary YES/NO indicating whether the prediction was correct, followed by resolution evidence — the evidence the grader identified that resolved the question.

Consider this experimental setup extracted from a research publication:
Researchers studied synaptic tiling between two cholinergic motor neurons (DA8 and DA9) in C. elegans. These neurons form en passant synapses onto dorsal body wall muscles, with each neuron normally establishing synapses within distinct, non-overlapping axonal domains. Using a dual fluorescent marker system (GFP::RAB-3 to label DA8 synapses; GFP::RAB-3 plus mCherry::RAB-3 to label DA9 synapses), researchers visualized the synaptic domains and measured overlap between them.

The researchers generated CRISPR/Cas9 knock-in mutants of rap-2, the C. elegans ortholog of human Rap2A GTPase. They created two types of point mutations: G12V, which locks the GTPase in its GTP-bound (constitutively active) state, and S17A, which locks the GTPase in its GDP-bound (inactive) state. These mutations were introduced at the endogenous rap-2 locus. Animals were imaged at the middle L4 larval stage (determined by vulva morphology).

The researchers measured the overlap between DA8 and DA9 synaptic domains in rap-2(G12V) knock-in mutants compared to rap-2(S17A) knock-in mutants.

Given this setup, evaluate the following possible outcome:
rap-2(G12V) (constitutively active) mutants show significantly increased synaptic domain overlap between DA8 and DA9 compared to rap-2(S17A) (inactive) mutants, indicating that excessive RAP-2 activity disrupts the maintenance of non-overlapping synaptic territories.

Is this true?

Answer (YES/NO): NO